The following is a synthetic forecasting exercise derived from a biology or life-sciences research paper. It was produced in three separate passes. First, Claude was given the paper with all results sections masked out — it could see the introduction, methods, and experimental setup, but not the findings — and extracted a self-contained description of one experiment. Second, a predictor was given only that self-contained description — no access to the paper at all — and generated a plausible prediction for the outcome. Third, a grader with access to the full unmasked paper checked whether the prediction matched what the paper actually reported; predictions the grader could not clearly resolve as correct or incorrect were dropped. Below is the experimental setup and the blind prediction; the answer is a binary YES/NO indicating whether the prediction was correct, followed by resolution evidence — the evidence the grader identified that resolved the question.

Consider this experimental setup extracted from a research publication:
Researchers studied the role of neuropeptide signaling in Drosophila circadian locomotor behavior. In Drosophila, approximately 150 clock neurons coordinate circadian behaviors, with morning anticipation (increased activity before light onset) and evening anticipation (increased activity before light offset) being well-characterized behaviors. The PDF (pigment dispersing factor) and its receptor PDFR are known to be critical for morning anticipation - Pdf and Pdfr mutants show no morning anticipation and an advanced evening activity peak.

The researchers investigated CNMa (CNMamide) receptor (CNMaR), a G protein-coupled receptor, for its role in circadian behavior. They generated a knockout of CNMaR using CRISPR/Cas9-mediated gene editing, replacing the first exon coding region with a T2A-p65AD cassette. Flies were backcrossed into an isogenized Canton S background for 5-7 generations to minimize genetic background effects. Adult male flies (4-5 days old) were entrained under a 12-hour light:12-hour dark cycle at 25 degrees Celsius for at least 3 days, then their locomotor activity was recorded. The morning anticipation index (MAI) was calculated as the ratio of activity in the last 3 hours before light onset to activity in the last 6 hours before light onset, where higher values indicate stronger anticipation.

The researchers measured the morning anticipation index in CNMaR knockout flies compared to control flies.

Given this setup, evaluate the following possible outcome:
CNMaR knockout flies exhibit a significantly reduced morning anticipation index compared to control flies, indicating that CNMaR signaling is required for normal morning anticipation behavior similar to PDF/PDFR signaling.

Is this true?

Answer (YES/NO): NO